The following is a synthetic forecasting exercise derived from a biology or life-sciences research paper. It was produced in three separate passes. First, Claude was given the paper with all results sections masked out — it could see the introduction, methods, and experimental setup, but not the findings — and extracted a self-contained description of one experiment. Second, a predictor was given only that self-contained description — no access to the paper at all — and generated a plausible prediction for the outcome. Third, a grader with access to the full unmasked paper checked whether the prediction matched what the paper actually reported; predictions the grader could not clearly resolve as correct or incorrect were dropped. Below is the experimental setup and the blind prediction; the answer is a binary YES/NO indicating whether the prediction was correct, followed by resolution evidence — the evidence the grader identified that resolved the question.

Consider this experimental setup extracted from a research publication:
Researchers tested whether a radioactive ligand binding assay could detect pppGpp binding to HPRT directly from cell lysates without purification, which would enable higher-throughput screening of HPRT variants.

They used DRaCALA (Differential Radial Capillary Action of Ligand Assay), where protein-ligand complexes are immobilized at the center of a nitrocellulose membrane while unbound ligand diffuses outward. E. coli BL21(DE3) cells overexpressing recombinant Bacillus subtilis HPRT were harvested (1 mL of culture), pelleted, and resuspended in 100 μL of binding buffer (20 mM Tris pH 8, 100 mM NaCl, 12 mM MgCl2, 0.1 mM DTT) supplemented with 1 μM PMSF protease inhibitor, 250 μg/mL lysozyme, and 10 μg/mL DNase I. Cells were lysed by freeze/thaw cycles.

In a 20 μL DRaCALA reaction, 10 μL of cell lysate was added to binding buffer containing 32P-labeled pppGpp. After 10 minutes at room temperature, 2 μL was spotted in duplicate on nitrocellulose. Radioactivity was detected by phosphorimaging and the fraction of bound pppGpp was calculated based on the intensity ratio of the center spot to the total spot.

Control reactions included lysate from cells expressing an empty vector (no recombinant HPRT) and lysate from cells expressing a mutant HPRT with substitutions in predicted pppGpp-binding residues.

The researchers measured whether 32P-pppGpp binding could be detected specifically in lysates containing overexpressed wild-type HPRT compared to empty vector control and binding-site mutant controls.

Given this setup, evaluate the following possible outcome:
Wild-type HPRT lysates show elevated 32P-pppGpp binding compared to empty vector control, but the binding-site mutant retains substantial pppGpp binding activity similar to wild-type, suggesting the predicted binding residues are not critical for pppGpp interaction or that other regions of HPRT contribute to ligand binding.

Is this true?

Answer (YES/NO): NO